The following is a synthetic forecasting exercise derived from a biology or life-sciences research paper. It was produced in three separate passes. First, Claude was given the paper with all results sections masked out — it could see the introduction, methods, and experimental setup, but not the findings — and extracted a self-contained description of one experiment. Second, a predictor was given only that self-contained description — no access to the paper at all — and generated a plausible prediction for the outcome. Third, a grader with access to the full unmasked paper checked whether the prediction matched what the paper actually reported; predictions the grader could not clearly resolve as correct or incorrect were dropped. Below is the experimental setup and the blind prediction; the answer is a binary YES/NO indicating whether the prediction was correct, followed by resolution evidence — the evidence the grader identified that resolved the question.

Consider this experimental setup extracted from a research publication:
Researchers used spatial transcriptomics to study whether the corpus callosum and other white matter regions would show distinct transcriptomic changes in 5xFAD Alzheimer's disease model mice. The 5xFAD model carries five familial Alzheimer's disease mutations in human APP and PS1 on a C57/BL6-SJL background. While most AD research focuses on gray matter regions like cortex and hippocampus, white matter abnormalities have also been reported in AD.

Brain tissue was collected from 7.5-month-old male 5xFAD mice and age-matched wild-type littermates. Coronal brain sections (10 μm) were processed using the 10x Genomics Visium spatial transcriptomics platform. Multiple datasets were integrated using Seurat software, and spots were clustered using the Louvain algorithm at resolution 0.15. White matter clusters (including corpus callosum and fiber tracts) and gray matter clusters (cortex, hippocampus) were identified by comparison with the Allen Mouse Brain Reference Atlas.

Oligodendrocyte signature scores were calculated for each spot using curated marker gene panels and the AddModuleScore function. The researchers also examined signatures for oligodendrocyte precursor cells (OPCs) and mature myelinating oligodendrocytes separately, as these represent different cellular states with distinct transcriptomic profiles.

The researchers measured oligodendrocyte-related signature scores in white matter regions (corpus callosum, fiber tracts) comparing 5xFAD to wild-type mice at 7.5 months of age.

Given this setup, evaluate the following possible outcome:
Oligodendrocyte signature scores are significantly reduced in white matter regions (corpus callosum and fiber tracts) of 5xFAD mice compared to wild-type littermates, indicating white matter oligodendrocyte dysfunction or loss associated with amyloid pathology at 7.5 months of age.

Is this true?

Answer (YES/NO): NO